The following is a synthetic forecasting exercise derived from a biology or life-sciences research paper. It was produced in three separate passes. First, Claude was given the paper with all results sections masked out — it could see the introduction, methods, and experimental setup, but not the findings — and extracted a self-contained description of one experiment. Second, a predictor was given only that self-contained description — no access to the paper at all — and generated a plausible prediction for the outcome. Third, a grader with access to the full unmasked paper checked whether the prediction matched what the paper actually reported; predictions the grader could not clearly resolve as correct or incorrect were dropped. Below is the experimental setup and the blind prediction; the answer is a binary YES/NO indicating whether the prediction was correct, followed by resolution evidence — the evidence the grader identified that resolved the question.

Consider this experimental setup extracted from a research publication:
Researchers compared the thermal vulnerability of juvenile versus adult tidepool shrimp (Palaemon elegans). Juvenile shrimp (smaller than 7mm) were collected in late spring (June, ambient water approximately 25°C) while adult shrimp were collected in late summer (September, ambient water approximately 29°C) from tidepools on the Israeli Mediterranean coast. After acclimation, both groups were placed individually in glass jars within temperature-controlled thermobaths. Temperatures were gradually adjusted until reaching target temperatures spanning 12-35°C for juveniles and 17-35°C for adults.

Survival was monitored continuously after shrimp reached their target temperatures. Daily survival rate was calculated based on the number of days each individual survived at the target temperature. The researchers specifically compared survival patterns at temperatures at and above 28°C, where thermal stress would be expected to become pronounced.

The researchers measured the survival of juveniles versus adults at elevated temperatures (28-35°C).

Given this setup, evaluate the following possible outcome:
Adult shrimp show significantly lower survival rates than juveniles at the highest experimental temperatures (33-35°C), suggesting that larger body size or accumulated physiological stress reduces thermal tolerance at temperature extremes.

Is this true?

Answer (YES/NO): NO